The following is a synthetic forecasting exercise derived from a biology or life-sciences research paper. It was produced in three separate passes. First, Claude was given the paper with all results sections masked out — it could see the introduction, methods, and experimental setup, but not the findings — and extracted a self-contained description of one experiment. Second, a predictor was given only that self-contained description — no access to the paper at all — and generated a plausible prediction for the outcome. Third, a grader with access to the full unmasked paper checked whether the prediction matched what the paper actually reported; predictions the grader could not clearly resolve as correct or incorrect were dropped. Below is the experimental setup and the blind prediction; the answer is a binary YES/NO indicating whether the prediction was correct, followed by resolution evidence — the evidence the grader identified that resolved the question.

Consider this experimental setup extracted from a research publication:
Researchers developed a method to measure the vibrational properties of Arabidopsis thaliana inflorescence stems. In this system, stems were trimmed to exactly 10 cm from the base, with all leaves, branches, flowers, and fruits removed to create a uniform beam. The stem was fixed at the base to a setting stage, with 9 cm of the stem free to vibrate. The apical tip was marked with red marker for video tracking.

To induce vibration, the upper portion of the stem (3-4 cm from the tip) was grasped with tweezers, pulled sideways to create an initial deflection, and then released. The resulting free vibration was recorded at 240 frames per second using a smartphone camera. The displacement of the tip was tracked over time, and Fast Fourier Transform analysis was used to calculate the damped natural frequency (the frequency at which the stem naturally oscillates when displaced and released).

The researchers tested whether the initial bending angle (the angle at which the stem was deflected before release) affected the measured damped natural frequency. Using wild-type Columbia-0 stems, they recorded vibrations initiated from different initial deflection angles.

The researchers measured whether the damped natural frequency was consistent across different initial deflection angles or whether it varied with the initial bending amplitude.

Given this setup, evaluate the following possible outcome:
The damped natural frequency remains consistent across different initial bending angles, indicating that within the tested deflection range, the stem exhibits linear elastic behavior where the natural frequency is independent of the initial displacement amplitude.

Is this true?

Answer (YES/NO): YES